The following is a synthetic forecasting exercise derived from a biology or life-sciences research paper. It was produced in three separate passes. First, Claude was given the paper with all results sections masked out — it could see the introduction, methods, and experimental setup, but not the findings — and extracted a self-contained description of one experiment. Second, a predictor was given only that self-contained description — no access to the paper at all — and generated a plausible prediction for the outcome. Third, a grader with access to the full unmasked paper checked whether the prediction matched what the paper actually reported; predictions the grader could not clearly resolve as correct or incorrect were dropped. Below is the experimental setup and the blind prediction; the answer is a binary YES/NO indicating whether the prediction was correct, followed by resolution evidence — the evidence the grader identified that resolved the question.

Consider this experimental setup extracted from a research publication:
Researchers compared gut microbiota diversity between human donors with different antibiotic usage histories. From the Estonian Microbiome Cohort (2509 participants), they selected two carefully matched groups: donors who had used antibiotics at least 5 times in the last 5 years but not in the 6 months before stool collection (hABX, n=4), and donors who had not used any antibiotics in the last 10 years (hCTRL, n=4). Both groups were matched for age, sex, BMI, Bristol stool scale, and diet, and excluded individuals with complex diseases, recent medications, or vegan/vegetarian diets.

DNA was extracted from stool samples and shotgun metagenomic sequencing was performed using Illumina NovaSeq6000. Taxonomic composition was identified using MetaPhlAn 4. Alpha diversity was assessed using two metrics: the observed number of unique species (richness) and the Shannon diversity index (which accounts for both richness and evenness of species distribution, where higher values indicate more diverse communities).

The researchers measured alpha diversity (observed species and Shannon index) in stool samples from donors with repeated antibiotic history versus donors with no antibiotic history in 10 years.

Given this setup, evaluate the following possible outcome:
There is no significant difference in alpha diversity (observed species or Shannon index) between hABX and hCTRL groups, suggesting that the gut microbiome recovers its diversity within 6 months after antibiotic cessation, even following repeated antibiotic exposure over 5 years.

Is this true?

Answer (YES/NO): NO